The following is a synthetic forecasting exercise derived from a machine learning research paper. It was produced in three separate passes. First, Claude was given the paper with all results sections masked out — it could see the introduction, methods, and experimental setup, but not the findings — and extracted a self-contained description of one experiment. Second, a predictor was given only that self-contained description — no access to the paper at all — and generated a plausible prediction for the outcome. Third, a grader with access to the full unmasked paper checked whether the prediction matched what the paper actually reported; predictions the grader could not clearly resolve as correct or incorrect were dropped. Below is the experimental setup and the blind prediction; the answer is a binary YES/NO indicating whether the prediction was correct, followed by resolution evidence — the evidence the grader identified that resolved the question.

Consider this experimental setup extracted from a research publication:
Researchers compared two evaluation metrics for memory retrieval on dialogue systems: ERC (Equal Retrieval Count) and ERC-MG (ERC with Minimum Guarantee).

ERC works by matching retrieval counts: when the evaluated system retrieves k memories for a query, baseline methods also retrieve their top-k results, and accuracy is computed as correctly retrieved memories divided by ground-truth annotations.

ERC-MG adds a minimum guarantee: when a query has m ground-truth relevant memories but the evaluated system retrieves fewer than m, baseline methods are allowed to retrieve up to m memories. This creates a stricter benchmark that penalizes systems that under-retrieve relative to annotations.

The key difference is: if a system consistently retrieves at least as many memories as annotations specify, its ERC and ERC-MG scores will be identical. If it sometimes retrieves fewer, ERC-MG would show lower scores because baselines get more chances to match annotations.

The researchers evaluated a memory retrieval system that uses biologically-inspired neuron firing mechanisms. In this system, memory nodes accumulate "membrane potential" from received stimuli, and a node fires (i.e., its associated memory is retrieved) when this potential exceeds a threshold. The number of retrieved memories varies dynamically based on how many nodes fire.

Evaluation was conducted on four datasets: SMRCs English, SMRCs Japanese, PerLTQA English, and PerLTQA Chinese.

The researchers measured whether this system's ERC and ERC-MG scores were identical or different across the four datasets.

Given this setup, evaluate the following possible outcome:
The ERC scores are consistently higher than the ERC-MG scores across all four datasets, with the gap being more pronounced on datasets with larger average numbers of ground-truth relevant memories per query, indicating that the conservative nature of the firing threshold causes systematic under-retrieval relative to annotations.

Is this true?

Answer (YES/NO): NO